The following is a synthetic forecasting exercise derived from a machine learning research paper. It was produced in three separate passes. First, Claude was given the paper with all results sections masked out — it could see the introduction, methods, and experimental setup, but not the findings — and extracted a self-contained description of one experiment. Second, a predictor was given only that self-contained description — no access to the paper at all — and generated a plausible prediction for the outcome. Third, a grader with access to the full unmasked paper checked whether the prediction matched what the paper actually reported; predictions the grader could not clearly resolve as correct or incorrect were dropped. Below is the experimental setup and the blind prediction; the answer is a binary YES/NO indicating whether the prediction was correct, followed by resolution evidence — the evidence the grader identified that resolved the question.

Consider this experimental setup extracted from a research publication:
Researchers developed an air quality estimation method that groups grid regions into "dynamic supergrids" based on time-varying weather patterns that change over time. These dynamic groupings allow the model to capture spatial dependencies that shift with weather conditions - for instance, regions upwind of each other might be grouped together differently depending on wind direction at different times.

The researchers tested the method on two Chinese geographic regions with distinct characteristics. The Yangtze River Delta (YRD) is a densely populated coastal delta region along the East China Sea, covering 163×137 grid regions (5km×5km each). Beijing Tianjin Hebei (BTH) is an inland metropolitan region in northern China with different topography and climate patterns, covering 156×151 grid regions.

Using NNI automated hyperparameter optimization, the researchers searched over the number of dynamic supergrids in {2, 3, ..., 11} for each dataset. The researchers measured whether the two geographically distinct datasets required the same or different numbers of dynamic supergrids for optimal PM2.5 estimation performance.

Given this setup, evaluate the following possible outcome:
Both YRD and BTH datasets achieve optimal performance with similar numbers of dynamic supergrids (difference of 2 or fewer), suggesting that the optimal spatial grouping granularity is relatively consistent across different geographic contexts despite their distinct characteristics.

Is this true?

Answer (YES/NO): YES